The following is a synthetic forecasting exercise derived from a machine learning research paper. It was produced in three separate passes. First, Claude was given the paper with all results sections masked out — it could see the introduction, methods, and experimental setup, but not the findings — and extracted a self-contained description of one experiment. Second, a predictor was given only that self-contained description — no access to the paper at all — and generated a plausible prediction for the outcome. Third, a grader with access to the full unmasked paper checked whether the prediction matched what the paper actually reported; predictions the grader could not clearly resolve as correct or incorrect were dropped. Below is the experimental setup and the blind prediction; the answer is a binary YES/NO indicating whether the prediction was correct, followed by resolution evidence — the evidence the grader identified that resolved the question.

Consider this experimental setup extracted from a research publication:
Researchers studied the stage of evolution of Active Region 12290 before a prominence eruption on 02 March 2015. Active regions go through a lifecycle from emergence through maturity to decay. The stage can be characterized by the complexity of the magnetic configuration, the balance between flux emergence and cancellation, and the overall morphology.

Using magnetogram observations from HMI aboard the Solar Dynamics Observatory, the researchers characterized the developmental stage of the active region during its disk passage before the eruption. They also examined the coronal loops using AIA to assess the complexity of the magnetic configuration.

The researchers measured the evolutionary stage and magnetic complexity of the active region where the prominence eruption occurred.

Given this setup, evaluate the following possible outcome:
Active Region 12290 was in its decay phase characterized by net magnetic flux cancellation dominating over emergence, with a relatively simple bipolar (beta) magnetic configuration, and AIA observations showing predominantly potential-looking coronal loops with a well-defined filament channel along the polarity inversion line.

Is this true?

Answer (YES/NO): NO